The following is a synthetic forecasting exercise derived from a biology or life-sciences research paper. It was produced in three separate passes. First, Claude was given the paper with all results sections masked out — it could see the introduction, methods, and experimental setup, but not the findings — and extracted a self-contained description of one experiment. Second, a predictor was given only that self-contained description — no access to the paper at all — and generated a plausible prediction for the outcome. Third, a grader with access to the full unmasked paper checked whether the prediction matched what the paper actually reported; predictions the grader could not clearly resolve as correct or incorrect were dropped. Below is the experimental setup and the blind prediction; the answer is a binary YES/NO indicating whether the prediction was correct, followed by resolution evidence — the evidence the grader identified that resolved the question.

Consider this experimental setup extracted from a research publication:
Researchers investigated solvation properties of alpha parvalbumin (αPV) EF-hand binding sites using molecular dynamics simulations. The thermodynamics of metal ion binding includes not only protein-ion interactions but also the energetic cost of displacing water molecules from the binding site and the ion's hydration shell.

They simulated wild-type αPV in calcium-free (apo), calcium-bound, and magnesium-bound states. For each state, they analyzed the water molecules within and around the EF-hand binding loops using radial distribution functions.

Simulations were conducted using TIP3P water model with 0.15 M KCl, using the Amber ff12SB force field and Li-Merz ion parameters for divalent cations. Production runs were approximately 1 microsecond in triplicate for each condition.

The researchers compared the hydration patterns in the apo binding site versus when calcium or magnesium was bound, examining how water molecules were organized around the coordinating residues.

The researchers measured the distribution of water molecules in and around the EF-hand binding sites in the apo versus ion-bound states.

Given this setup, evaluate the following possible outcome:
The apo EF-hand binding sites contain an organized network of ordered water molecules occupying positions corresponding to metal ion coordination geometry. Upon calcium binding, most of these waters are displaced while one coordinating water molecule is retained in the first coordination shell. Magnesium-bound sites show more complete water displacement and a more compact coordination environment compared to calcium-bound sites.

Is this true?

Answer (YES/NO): NO